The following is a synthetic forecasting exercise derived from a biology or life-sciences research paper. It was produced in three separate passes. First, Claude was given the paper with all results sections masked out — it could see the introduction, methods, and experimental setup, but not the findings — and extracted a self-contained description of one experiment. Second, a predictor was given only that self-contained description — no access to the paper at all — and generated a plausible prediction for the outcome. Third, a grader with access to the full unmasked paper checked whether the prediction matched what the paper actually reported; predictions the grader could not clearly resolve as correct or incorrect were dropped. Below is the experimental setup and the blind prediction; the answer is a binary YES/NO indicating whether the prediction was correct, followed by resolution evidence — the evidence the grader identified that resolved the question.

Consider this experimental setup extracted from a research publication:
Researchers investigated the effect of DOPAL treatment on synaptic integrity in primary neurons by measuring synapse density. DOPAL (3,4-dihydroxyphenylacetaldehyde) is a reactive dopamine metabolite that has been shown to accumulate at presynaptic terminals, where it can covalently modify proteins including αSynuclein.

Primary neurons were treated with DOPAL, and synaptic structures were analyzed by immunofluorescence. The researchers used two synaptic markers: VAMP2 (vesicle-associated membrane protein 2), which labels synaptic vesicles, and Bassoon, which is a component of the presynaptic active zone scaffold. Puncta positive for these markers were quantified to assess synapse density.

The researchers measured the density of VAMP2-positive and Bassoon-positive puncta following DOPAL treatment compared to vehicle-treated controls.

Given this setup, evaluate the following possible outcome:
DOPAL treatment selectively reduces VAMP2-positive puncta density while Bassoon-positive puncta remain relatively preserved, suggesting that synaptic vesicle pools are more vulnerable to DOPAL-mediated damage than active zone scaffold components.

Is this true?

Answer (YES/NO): NO